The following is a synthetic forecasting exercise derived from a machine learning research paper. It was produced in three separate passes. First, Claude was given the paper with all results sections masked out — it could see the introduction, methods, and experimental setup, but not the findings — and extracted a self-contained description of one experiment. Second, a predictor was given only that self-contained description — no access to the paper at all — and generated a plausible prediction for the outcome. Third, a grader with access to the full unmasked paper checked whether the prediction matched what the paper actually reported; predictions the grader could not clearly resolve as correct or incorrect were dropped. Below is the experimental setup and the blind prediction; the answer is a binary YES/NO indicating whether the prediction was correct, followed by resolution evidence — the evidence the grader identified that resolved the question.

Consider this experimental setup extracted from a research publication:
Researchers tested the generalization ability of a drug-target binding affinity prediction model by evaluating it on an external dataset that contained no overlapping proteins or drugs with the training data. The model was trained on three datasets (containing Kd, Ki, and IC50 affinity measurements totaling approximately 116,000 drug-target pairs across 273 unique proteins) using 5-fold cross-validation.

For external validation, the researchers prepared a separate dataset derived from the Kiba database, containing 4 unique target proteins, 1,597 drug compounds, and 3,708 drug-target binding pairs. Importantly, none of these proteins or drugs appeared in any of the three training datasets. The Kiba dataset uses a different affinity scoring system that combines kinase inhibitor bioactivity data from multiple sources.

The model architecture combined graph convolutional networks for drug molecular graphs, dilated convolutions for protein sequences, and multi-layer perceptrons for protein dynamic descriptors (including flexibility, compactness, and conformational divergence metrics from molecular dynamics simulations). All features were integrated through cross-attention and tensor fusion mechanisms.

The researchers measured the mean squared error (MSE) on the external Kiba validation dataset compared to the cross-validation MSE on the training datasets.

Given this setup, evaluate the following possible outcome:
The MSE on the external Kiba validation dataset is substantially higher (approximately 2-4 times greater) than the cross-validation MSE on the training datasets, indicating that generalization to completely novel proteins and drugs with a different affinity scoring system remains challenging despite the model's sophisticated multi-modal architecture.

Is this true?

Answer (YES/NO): NO